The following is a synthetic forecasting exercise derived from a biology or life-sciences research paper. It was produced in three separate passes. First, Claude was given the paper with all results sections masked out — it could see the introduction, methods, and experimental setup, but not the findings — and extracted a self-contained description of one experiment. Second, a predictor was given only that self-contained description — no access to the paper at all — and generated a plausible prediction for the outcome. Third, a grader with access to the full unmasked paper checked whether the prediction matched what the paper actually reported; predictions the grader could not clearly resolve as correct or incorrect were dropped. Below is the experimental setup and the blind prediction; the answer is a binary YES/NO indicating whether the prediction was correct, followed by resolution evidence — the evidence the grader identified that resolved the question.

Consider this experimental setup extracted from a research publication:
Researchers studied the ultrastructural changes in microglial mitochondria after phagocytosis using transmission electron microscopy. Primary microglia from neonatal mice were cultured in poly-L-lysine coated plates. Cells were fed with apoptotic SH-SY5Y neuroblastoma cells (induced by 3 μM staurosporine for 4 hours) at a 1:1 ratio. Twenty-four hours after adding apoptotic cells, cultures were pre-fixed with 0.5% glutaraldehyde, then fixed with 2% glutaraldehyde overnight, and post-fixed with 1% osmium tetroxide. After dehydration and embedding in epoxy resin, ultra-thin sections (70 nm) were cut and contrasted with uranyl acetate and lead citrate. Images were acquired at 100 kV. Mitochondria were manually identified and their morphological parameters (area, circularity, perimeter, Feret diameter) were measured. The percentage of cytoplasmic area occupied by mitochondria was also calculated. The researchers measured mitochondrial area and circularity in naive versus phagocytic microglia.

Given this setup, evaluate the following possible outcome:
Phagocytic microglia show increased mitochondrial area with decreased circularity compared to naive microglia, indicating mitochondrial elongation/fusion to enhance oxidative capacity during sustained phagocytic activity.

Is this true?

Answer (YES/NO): NO